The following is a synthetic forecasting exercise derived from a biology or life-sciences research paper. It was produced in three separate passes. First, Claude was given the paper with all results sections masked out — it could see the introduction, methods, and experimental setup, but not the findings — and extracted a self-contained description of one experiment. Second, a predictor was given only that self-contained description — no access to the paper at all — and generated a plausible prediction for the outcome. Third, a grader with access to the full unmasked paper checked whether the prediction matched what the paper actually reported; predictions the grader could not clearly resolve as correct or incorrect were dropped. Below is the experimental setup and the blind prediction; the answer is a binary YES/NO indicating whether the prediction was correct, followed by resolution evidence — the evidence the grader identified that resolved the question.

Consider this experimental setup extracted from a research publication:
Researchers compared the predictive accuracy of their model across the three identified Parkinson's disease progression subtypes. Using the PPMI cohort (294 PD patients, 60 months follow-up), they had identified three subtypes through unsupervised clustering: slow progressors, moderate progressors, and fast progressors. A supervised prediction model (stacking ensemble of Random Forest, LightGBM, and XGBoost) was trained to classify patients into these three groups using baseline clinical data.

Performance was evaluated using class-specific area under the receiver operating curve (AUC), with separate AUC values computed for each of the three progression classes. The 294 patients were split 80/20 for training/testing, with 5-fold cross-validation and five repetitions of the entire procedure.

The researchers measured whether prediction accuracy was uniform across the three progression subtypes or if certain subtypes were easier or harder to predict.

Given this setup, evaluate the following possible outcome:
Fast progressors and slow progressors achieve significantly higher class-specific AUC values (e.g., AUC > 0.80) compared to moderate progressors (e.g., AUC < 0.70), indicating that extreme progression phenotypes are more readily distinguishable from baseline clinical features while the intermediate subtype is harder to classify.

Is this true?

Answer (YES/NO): NO